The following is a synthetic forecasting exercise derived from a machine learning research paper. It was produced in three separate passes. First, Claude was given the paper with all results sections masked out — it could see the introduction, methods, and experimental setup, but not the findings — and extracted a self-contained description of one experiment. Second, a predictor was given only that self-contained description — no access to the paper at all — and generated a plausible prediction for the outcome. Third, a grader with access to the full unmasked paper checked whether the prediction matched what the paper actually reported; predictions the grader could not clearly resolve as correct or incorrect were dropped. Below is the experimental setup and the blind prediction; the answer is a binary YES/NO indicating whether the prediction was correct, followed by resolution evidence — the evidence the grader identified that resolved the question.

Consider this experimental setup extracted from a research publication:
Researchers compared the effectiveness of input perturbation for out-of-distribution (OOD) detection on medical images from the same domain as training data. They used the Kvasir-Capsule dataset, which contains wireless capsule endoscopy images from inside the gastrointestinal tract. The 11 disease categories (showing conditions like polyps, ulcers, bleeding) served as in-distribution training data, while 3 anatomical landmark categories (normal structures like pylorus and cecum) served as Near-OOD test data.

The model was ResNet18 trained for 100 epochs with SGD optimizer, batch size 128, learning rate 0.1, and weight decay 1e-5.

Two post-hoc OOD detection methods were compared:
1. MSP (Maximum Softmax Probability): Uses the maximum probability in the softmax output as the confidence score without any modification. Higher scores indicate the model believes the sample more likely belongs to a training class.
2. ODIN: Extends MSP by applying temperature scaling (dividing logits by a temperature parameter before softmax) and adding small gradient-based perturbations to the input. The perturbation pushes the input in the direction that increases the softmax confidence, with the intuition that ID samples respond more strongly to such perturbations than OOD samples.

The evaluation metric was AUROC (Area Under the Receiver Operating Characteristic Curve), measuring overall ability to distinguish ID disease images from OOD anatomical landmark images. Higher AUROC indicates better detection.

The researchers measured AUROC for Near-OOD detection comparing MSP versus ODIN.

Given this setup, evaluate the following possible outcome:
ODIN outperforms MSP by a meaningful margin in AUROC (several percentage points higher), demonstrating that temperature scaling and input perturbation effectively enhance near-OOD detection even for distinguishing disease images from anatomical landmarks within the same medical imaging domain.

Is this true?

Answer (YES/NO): YES